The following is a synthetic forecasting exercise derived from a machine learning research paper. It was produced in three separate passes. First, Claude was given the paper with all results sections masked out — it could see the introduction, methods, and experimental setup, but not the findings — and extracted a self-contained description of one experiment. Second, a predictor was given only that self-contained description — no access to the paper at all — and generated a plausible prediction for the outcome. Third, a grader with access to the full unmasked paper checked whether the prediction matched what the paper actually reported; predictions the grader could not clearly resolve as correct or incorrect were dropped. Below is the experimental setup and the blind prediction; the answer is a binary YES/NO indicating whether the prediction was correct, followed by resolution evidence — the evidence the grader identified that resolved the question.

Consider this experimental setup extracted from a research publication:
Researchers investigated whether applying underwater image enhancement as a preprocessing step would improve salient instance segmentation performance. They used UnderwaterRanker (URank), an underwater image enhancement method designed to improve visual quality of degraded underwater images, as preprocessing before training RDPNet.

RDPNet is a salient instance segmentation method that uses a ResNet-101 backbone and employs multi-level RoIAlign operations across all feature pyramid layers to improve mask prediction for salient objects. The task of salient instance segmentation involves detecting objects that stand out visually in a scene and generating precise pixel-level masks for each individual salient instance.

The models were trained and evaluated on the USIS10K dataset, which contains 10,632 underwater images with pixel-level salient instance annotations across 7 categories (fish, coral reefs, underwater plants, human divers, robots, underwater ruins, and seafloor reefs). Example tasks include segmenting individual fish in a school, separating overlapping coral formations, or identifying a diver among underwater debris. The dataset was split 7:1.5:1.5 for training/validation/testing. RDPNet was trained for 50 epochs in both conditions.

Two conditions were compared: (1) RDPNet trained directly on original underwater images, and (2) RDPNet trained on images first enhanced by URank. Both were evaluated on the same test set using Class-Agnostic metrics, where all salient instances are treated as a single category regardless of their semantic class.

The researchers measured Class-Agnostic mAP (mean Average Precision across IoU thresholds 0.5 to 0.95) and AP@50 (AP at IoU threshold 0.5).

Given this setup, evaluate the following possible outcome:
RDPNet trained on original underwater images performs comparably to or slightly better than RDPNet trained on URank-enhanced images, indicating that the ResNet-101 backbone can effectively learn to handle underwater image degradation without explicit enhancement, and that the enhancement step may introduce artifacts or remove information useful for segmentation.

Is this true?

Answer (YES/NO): NO